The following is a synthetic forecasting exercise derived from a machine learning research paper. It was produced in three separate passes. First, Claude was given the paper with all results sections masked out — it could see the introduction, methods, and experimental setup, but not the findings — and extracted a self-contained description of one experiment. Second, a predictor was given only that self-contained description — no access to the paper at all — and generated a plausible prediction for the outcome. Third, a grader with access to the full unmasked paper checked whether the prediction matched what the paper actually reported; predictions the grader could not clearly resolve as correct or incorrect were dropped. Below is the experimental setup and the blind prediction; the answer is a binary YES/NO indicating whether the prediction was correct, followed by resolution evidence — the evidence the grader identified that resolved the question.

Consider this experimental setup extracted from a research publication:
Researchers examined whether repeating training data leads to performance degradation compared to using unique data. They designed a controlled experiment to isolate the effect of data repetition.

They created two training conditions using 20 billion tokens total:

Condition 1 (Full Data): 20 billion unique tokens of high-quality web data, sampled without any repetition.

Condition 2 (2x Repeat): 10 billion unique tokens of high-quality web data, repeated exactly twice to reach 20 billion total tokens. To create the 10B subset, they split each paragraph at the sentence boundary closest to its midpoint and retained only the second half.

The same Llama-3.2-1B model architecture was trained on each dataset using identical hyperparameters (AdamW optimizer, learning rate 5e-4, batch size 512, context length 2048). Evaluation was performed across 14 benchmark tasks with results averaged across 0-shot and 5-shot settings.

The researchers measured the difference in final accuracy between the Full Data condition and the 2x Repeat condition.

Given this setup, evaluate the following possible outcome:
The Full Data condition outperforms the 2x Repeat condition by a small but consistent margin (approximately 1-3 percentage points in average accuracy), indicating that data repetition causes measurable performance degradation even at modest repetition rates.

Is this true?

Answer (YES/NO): NO